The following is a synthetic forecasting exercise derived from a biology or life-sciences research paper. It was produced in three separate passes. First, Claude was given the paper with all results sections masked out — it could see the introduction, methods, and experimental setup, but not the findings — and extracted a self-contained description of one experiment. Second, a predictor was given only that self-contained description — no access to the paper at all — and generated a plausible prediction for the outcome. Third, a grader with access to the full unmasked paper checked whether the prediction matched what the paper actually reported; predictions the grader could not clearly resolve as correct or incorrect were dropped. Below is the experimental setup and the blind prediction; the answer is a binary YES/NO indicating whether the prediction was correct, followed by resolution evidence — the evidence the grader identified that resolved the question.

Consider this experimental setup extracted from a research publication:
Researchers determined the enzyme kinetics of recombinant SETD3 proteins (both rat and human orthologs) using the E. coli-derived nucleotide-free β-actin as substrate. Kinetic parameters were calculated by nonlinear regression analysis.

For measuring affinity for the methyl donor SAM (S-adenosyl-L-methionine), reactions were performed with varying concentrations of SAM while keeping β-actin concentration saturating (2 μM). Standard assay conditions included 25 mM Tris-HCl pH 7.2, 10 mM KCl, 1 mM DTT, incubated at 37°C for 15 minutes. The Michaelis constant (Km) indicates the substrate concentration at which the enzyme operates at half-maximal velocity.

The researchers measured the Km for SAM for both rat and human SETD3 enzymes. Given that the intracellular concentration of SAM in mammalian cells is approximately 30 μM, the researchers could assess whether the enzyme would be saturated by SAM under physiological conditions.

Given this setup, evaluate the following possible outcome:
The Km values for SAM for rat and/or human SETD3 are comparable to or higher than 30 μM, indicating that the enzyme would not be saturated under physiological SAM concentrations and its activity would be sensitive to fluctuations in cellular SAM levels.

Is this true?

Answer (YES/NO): NO